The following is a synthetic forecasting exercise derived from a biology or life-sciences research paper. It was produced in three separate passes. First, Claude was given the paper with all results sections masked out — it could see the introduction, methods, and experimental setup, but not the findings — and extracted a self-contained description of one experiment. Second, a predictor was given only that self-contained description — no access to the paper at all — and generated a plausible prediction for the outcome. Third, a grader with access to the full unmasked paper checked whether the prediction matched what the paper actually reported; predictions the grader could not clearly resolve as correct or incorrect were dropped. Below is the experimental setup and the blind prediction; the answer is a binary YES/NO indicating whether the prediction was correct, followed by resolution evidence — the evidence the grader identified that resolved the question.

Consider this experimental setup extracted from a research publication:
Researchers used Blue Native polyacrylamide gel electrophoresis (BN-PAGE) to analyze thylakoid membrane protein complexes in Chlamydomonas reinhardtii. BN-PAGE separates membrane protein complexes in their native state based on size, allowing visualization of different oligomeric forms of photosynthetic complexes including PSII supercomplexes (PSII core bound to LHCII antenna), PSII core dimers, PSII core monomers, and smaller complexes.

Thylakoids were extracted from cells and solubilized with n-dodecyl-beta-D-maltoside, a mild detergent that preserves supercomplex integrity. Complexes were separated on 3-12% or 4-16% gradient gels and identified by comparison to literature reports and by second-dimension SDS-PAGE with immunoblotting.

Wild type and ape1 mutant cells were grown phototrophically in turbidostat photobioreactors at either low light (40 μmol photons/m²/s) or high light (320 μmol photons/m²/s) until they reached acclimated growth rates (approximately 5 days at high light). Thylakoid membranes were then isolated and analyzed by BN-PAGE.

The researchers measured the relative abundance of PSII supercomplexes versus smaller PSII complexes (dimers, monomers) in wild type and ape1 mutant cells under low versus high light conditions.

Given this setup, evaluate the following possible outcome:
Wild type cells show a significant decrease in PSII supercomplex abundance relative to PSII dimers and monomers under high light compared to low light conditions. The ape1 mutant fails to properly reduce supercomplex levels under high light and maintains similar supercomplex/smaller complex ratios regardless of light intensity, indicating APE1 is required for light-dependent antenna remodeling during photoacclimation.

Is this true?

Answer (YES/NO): YES